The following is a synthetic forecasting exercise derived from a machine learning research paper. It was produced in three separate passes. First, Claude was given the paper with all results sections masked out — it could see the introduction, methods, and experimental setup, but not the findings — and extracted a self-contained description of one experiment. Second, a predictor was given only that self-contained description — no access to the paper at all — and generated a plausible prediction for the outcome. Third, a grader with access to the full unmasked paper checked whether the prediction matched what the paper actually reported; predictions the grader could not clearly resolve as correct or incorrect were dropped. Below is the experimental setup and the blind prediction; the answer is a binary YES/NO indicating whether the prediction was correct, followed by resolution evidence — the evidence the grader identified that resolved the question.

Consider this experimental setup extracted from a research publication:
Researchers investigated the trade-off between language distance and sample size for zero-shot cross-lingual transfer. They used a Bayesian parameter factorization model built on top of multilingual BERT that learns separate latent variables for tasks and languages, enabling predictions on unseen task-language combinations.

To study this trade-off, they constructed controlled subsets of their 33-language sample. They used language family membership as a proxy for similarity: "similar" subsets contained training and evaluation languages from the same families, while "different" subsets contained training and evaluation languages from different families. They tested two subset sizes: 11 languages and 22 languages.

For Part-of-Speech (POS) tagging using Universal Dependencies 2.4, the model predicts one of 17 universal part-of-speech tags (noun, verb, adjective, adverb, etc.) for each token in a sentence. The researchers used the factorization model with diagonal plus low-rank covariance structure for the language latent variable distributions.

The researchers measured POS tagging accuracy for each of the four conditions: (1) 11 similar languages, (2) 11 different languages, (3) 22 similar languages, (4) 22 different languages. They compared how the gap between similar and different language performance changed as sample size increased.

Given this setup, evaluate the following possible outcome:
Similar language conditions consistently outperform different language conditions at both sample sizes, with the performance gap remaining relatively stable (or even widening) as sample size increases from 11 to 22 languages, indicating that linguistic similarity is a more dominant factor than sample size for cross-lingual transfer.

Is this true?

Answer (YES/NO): NO